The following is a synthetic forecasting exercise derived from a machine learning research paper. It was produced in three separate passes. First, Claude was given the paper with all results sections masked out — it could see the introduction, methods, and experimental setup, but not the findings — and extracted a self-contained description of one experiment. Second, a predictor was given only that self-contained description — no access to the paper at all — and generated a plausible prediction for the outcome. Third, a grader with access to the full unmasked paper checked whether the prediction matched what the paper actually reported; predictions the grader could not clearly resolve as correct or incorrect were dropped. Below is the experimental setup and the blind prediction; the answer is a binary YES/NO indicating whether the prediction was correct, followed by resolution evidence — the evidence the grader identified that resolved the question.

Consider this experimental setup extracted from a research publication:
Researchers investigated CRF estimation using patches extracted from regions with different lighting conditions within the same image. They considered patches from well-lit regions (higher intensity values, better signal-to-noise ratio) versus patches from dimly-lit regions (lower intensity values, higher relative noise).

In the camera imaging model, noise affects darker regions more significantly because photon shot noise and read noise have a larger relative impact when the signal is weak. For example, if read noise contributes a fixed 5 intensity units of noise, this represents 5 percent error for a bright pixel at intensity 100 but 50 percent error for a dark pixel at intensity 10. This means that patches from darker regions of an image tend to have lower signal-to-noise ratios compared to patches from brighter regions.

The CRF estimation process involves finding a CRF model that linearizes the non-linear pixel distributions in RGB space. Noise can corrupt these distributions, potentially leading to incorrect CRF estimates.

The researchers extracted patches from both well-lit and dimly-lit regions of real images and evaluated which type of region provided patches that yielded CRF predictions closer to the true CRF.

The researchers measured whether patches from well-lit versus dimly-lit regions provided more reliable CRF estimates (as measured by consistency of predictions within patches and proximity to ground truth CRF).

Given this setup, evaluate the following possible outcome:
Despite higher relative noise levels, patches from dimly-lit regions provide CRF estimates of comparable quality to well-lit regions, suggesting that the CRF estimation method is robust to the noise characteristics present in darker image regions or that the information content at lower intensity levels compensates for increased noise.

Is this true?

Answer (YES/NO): NO